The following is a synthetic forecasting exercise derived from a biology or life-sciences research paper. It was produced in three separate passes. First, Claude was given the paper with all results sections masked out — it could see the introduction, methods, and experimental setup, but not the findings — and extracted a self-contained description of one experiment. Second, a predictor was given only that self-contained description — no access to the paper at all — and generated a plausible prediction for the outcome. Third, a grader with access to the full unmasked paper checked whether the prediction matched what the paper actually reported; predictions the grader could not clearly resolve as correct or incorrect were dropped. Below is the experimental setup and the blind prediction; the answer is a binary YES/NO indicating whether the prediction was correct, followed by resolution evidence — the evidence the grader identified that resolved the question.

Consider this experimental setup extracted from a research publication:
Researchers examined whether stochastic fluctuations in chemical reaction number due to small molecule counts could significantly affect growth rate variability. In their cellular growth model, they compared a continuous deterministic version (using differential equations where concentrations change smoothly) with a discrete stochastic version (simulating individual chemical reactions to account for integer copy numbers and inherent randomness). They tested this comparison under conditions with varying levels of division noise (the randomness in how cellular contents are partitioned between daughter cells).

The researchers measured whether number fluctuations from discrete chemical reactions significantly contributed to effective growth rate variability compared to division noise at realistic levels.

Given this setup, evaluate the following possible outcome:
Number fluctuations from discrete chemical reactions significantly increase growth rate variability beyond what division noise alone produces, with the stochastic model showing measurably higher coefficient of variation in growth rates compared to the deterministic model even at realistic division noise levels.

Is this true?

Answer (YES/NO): NO